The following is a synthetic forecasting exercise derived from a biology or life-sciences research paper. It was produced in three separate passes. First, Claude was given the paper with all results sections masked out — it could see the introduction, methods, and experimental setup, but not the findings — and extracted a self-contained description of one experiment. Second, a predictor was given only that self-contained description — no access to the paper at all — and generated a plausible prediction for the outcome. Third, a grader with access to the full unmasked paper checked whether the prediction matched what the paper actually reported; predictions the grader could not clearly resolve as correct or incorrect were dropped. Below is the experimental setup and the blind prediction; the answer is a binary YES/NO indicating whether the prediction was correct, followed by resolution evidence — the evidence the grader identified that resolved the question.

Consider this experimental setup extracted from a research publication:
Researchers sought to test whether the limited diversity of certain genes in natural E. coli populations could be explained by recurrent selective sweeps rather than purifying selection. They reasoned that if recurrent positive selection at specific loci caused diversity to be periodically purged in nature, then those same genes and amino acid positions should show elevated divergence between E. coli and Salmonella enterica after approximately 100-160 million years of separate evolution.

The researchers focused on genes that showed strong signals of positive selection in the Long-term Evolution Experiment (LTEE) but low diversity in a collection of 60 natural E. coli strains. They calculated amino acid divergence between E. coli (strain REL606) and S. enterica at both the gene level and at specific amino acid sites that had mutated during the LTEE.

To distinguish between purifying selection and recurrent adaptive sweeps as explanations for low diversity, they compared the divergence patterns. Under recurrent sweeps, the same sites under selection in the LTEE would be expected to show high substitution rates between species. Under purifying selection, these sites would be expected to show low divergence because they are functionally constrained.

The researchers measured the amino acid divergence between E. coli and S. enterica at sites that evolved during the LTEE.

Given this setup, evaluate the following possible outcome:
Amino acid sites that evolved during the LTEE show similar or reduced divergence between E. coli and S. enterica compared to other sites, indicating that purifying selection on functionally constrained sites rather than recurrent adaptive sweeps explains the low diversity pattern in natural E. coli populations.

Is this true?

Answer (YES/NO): YES